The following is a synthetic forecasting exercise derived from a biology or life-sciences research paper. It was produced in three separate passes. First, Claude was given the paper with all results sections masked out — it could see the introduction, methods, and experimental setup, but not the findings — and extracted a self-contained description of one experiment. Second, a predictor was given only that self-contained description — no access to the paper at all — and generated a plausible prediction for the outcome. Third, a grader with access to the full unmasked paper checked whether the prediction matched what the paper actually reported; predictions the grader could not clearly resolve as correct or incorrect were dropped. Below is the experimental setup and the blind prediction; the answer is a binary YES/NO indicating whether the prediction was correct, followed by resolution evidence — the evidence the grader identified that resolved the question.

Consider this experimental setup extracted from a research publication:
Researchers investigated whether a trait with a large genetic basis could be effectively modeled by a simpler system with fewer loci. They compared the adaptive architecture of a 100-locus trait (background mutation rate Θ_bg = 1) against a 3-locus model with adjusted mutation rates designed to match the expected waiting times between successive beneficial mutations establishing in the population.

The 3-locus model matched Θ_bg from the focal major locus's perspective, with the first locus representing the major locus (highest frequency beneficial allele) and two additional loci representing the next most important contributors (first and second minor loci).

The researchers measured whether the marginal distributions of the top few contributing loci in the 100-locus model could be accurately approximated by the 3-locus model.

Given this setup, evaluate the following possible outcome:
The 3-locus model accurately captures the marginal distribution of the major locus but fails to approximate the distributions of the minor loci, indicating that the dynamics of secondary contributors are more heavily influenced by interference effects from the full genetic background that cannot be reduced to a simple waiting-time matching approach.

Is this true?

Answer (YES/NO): NO